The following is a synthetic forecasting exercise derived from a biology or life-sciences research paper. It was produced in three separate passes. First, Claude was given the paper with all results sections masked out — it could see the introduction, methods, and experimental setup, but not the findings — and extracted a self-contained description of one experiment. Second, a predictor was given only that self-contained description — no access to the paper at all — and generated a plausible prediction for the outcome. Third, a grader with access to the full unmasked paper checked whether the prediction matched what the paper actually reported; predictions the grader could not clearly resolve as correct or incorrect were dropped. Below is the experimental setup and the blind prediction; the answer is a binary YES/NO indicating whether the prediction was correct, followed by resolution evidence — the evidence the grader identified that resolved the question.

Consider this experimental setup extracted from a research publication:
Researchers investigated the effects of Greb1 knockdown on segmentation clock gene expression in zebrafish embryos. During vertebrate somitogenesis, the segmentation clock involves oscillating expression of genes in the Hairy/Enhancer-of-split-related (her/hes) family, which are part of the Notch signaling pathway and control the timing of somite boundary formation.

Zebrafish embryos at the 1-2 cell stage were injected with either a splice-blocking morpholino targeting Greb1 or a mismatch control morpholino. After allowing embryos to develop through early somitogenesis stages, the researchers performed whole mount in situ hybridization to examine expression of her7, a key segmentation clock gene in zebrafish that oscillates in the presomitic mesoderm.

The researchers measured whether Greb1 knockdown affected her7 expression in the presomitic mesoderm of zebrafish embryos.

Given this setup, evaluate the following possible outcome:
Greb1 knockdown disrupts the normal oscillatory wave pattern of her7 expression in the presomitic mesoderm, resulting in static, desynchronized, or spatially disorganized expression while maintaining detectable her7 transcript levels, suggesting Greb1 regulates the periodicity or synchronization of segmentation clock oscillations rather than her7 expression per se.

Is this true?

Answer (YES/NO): NO